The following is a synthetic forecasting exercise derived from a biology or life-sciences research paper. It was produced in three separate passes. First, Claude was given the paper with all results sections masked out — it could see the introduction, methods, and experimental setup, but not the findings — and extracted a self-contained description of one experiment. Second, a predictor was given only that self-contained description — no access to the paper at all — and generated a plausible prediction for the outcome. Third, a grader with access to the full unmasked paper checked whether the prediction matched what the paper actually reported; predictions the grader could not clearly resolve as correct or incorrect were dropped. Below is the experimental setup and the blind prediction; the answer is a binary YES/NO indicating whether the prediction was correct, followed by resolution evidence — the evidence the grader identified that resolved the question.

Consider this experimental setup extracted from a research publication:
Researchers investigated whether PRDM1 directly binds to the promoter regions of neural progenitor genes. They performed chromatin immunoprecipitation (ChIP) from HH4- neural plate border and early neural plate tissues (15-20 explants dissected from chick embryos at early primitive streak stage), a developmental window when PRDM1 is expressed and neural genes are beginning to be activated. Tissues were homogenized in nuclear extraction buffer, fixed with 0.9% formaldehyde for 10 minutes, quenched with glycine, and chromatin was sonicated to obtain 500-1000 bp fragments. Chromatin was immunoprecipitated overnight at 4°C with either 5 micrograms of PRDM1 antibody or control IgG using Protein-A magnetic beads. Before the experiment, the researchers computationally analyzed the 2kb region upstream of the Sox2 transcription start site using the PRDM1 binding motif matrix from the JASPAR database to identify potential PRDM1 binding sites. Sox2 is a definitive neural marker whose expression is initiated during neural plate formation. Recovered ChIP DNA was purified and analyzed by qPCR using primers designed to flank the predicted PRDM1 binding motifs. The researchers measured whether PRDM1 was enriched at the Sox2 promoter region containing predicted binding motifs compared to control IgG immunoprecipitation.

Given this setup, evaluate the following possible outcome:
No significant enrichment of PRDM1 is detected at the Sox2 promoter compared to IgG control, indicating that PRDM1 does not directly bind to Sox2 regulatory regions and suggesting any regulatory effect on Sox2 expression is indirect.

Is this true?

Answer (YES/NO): NO